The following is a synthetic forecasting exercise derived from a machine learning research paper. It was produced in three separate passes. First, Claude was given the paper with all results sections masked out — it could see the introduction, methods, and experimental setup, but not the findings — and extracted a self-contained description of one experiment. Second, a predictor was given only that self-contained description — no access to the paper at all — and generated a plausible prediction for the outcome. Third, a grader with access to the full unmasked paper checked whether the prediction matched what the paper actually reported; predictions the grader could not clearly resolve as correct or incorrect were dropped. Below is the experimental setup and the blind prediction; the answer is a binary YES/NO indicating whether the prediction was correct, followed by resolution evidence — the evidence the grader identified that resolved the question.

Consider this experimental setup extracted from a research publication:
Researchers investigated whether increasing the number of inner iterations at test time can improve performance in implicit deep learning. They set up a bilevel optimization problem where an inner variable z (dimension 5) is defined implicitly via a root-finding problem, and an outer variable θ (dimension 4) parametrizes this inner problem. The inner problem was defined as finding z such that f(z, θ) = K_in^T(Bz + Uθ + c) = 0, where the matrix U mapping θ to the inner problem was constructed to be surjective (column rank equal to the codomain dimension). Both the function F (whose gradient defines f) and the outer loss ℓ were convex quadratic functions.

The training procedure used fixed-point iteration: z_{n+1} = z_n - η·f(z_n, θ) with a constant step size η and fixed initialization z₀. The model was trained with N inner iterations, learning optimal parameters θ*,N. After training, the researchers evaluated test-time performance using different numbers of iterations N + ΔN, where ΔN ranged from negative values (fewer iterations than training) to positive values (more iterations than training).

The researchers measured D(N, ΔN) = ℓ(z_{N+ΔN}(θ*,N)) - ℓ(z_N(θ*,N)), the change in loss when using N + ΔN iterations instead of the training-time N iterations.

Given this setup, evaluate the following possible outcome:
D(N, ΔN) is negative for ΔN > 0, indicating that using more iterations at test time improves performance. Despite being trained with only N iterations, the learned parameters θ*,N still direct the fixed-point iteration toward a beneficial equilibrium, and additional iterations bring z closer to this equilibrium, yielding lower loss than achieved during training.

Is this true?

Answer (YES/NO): NO